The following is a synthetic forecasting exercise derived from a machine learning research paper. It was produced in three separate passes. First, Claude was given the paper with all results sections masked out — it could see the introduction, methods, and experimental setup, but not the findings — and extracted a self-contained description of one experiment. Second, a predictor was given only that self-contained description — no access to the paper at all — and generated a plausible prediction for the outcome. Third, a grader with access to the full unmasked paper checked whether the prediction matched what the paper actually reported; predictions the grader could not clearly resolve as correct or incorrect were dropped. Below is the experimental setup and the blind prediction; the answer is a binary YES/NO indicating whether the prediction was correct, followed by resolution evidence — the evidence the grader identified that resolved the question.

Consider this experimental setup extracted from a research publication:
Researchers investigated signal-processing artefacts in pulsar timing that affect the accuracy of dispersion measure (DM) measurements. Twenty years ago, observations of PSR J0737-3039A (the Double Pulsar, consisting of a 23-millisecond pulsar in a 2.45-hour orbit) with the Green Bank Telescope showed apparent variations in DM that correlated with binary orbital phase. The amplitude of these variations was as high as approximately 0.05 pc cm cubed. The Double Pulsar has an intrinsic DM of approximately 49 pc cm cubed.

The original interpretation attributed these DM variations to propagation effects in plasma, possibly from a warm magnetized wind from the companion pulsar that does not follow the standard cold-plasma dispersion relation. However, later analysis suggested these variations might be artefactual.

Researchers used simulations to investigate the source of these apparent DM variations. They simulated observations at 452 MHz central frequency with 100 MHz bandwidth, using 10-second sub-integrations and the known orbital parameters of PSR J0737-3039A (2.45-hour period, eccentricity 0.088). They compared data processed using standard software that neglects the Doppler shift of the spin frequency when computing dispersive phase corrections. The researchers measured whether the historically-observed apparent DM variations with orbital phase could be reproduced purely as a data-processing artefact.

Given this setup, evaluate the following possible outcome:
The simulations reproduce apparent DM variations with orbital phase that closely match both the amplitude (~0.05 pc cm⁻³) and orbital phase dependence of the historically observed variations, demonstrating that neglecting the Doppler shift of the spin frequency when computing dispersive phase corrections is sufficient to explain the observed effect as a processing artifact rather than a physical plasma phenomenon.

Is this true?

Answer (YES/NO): YES